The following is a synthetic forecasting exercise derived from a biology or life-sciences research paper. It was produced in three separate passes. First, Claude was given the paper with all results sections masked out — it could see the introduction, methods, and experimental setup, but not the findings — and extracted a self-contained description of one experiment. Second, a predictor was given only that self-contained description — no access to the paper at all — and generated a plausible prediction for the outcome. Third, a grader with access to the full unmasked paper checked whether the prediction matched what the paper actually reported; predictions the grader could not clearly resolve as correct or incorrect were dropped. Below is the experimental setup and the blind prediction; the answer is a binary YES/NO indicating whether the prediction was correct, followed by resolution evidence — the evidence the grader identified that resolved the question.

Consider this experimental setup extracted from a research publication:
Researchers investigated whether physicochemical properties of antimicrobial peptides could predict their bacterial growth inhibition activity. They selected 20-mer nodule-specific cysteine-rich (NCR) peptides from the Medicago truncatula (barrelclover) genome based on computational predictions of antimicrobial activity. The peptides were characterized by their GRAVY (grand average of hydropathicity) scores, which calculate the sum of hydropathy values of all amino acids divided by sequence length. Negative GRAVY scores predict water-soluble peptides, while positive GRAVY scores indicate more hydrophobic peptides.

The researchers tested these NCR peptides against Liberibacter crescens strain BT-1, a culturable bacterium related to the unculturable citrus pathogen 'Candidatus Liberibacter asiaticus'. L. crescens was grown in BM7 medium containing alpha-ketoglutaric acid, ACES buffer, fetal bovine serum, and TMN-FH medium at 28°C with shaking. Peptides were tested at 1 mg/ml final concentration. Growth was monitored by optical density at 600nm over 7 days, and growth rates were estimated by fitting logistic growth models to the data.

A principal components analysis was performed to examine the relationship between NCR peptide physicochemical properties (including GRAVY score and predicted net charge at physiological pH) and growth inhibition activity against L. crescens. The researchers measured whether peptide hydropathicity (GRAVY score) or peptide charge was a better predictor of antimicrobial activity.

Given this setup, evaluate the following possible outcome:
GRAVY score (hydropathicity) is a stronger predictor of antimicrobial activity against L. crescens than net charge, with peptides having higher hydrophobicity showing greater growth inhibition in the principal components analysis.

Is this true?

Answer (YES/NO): NO